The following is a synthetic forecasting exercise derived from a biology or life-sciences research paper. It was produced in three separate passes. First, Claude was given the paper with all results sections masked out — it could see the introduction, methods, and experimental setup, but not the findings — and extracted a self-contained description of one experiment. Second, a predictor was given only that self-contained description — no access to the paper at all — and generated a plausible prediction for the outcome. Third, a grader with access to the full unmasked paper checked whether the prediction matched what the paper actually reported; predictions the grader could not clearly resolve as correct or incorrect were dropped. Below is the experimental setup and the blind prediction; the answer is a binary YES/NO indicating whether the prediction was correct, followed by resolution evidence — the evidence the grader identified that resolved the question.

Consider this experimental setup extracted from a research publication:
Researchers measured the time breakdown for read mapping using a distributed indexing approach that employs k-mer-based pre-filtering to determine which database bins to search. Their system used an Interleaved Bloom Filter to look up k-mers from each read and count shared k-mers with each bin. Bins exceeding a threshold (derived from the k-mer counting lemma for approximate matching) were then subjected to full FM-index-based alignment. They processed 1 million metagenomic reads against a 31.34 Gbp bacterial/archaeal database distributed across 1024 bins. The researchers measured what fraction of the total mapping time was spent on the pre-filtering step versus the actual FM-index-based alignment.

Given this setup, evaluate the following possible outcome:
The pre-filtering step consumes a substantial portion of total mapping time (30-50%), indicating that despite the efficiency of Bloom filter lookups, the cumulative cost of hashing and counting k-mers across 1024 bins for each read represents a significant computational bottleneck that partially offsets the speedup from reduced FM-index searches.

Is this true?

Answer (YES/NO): NO